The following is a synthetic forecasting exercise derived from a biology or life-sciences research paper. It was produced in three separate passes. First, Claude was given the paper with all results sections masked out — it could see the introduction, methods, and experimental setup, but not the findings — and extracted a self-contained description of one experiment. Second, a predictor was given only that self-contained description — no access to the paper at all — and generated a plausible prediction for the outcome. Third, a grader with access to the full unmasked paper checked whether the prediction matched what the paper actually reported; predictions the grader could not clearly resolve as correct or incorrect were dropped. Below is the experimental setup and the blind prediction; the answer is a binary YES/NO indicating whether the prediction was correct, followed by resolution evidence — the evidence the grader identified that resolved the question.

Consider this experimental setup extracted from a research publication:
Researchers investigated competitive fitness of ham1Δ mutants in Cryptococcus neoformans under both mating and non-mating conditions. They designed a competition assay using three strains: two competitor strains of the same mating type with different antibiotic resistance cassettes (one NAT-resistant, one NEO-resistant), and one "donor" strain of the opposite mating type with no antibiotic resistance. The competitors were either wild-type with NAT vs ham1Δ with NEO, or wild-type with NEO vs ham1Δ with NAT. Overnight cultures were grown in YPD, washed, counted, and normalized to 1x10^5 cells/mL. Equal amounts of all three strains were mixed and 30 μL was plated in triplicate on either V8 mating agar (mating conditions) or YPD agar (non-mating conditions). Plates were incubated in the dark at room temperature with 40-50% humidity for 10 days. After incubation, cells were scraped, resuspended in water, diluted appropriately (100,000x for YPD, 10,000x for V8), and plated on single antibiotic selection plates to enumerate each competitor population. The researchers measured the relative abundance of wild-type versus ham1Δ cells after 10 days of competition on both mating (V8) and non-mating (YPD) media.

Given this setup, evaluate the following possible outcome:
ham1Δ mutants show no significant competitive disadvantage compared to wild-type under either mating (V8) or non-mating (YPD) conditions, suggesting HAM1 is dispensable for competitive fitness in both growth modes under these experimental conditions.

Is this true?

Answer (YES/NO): NO